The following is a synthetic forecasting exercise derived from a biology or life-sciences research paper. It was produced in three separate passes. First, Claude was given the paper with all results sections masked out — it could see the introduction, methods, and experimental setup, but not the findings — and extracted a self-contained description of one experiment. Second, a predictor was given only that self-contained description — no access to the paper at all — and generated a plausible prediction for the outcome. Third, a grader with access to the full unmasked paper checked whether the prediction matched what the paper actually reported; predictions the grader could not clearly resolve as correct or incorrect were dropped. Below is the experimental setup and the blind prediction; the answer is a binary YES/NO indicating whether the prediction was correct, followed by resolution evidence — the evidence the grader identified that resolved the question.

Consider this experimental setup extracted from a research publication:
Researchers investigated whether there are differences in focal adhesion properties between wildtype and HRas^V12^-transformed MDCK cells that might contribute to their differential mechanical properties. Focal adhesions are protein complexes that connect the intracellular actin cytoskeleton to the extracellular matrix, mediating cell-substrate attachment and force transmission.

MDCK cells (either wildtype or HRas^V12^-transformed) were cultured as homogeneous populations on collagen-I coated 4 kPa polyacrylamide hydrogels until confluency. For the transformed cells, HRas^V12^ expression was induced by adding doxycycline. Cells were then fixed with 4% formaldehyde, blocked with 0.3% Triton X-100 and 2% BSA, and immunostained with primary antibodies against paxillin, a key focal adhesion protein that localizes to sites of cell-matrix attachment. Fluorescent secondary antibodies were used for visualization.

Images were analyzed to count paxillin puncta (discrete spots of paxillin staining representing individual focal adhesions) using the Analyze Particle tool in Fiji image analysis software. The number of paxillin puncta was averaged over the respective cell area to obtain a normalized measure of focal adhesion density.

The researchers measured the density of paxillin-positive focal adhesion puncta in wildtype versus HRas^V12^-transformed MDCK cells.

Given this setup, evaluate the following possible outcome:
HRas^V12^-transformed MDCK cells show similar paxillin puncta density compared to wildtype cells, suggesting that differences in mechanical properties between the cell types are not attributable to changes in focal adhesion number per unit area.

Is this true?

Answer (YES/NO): YES